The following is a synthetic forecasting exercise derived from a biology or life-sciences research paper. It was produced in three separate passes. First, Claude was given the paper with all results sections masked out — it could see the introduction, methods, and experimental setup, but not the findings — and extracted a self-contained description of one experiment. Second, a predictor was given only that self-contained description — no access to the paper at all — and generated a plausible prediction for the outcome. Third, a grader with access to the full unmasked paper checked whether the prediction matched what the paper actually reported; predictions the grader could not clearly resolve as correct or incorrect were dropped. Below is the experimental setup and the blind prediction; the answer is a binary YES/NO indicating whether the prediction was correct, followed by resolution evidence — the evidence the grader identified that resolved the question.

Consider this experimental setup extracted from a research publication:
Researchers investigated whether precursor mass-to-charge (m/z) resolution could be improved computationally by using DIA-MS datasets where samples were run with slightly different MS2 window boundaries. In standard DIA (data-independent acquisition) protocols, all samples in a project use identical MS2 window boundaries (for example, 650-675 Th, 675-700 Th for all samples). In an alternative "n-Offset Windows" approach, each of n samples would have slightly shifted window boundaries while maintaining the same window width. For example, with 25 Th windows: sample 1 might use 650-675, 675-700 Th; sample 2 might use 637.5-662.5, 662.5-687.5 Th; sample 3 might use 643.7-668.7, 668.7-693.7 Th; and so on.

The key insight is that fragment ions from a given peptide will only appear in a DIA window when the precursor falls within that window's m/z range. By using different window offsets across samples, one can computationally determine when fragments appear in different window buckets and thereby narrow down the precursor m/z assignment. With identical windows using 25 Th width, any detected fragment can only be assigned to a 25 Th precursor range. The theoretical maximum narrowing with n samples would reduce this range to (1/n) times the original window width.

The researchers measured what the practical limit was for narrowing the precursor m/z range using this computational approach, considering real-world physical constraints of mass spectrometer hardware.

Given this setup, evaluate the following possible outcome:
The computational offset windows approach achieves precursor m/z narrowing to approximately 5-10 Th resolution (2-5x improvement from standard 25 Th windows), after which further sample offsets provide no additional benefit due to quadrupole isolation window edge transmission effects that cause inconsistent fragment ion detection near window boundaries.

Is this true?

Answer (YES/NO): NO